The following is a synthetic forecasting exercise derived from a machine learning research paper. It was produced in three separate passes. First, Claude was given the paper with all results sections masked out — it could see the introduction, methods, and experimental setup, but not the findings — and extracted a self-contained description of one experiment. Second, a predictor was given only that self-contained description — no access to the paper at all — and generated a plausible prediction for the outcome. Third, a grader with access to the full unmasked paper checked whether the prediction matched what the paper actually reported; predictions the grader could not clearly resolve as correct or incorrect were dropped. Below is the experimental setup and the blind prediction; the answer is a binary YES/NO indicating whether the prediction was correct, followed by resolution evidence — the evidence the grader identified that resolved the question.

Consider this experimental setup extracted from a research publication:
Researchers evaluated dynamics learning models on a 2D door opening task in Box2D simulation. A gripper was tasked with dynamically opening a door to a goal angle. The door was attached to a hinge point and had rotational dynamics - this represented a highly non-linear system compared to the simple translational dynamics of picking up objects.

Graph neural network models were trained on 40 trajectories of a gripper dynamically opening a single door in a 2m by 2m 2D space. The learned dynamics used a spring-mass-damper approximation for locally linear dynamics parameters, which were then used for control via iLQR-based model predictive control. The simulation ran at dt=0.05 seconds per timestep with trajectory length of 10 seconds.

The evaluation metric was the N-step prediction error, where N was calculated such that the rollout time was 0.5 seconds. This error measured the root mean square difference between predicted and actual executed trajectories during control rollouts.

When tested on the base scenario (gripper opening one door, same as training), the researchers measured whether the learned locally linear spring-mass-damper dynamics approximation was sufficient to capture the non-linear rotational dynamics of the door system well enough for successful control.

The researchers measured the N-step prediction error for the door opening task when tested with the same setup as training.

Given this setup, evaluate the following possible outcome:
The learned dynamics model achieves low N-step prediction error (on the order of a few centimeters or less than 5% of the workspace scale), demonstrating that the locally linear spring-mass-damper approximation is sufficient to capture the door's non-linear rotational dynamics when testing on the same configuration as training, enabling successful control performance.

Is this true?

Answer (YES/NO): YES